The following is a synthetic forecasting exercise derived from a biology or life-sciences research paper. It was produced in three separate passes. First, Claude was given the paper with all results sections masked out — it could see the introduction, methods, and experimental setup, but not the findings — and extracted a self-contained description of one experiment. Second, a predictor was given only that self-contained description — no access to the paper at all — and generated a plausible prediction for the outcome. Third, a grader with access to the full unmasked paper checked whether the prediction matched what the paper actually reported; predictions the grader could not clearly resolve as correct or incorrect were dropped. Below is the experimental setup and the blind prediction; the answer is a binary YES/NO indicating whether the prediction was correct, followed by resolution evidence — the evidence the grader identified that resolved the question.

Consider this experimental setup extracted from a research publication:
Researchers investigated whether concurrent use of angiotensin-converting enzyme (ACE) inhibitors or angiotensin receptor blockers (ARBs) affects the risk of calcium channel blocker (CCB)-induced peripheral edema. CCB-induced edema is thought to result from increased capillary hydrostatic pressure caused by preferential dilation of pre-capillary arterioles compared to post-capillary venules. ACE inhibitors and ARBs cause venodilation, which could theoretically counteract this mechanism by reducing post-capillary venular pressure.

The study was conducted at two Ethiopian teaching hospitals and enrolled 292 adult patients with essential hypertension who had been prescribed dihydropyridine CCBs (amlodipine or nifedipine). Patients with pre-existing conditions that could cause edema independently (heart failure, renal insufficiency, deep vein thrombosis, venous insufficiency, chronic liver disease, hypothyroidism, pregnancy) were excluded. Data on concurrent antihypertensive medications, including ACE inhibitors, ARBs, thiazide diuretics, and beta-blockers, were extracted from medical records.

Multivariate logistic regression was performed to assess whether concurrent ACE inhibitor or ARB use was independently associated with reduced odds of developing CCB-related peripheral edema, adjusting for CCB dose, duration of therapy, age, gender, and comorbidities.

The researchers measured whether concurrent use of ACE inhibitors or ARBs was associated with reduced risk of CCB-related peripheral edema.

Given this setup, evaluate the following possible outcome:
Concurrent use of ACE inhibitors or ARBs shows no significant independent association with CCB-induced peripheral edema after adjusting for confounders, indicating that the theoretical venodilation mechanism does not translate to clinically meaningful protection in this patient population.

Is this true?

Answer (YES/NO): NO